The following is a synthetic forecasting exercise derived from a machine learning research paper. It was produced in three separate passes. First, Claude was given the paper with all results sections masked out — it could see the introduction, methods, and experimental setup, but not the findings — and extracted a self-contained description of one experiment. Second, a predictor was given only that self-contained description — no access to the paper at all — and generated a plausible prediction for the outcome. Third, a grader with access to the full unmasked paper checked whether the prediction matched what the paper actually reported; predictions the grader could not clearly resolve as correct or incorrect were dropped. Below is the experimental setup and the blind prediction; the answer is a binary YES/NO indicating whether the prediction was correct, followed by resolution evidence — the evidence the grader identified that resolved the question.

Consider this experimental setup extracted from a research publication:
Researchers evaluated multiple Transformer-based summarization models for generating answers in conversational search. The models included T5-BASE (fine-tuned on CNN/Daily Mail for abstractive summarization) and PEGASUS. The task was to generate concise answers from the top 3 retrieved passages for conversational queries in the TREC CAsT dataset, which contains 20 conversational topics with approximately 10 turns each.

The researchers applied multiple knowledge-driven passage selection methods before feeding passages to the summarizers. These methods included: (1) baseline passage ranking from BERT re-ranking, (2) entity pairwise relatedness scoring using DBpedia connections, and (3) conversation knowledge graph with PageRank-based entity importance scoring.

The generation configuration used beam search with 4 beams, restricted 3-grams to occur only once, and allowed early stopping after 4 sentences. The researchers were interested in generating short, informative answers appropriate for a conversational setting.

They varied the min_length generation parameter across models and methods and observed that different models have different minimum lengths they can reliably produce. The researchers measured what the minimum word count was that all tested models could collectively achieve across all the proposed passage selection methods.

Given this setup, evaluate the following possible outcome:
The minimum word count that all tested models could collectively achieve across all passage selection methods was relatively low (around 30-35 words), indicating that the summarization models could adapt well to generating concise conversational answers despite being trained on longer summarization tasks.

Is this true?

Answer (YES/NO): NO